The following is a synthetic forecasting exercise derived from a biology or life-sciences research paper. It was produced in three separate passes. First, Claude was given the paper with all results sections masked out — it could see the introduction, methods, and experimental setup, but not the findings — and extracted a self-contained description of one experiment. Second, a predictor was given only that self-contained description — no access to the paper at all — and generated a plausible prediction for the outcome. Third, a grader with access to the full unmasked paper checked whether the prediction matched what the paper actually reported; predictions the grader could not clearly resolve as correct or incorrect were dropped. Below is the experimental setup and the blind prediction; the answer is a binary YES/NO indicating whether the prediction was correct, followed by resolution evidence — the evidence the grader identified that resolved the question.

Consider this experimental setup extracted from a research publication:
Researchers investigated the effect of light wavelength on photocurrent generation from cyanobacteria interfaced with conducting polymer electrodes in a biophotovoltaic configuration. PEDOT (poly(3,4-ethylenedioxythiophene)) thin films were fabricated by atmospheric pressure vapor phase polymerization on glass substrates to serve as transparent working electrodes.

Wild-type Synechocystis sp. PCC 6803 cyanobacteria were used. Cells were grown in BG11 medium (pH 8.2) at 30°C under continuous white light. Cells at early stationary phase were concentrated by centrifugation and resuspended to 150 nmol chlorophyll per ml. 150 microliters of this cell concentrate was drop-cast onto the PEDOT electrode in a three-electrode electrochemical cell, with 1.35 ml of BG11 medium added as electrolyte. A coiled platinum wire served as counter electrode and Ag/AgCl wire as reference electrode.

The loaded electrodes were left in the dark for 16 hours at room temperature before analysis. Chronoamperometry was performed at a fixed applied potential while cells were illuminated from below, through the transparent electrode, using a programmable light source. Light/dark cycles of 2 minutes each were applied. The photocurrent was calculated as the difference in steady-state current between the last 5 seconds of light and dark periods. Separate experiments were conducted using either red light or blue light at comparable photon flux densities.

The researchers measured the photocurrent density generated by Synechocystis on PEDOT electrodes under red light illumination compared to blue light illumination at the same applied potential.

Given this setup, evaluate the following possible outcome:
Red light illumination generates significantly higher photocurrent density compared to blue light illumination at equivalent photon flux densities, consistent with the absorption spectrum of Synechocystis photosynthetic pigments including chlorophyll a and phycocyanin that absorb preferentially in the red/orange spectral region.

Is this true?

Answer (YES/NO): NO